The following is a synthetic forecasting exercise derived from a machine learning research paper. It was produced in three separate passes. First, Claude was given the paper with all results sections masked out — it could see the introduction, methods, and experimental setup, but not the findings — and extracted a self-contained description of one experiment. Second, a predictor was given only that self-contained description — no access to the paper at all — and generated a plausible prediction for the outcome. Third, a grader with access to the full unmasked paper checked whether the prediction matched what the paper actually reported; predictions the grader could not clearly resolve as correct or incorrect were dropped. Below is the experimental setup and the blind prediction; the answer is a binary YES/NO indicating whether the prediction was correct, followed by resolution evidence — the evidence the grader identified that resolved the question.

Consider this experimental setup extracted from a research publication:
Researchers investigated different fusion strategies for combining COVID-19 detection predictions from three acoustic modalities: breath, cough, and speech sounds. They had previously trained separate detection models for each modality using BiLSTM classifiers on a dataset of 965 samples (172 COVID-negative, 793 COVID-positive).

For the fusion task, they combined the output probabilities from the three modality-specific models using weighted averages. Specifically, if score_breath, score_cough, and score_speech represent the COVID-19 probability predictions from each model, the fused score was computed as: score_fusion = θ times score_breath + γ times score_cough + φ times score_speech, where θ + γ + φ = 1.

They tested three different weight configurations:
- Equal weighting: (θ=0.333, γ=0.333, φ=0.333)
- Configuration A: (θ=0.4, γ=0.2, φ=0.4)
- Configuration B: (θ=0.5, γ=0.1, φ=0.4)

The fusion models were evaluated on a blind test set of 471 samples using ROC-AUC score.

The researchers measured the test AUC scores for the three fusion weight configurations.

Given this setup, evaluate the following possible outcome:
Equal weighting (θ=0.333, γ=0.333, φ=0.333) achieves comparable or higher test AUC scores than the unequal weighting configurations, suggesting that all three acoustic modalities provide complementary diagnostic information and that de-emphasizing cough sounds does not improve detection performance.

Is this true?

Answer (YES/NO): NO